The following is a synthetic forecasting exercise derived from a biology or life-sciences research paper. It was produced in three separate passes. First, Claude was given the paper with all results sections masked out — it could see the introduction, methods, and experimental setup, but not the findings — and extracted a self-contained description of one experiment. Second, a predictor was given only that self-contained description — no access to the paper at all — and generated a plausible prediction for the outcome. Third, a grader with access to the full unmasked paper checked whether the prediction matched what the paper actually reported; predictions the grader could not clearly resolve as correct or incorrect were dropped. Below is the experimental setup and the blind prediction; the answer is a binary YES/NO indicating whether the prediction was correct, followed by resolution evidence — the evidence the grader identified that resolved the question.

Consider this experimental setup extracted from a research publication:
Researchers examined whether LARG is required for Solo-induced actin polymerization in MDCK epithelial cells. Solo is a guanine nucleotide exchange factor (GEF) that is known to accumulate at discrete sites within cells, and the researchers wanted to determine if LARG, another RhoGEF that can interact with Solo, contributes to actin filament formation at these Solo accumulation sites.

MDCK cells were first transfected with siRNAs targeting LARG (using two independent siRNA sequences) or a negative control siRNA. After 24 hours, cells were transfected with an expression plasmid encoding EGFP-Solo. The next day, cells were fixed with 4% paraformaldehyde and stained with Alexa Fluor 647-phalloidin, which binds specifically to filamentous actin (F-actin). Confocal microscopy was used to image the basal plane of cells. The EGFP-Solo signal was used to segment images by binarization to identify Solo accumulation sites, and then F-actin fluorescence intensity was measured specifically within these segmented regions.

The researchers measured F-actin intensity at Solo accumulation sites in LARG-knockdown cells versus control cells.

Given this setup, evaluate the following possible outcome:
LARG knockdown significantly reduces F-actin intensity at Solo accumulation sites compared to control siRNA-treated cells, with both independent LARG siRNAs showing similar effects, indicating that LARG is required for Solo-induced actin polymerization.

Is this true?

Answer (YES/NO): YES